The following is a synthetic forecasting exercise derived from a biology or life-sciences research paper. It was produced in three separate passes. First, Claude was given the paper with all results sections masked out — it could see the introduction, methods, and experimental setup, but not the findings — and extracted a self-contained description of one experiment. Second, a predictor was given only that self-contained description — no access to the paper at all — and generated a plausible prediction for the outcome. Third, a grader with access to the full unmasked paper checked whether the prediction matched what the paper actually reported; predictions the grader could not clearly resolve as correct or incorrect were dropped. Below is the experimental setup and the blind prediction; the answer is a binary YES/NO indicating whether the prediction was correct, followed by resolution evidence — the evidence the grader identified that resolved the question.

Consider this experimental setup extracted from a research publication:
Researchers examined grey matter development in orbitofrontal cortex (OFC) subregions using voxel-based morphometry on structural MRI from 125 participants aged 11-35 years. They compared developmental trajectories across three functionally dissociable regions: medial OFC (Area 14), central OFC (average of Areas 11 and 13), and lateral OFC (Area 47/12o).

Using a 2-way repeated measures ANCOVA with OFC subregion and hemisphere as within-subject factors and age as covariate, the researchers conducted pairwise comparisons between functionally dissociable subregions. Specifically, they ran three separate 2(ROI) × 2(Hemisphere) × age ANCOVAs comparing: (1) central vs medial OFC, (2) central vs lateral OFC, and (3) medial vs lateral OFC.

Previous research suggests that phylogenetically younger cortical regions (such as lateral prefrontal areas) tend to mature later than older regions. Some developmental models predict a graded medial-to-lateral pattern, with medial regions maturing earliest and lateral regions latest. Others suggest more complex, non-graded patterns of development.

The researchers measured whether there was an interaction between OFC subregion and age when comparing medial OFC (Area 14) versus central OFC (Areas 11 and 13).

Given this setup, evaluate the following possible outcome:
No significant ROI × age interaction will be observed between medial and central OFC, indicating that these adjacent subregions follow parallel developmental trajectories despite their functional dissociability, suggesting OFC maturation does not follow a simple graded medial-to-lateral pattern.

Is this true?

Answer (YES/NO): YES